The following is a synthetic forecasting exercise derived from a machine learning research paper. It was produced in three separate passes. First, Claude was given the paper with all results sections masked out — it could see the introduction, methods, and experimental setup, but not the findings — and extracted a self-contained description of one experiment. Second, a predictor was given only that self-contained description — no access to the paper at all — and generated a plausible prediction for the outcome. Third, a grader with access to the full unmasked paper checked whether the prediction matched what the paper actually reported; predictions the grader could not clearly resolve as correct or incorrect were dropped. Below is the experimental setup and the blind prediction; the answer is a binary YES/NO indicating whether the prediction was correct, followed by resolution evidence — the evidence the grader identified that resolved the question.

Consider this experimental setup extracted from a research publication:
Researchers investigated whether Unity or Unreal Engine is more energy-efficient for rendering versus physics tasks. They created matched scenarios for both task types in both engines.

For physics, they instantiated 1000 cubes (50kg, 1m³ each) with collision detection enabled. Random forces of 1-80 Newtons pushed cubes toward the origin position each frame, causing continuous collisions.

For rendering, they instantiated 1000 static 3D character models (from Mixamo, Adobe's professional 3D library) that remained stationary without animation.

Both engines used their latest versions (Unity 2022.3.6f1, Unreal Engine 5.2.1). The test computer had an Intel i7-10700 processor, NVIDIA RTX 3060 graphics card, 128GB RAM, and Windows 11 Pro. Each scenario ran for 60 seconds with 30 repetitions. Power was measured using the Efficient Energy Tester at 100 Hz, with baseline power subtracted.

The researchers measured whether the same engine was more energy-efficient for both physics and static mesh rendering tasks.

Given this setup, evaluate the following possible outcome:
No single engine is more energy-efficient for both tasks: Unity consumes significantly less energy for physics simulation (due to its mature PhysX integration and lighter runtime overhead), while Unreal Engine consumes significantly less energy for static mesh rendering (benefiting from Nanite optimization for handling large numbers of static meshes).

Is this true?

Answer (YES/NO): NO